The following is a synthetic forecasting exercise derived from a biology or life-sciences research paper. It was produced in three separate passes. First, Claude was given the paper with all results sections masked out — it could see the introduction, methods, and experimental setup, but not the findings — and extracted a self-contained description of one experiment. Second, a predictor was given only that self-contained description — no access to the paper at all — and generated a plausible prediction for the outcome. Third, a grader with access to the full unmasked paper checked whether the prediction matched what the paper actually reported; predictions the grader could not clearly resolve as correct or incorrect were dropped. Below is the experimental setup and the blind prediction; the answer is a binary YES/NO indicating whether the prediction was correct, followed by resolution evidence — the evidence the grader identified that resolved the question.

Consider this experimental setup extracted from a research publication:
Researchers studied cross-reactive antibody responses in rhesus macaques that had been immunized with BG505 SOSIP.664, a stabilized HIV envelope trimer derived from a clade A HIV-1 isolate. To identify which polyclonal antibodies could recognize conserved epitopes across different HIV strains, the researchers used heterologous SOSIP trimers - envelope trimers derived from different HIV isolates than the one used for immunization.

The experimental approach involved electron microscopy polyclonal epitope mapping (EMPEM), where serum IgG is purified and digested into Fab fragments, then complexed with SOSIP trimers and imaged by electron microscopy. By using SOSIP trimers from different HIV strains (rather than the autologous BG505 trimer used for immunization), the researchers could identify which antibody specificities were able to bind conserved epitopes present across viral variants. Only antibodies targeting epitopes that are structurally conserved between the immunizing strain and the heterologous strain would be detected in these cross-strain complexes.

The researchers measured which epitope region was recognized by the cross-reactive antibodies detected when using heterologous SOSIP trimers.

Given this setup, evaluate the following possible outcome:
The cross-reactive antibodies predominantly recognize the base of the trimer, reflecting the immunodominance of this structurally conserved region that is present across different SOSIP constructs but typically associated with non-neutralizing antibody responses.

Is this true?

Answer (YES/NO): NO